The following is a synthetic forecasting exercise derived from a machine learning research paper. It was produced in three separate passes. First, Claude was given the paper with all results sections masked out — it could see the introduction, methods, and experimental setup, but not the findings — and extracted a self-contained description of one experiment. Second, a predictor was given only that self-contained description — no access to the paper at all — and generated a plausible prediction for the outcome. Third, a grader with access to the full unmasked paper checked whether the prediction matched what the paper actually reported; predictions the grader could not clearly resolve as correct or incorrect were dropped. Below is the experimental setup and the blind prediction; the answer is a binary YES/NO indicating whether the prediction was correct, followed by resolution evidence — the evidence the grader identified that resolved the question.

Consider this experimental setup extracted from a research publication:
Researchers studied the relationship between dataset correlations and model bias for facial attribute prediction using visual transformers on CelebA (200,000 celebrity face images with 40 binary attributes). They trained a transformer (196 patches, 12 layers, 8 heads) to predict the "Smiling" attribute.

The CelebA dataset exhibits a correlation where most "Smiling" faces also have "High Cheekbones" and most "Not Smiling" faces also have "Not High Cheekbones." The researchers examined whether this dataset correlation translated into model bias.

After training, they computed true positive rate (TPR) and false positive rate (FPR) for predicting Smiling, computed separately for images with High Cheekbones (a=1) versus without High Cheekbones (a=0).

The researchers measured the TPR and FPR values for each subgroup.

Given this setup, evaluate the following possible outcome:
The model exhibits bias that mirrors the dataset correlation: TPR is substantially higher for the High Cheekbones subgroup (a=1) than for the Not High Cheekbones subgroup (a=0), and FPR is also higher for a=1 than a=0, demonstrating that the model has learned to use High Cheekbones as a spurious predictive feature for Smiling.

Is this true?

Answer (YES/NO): YES